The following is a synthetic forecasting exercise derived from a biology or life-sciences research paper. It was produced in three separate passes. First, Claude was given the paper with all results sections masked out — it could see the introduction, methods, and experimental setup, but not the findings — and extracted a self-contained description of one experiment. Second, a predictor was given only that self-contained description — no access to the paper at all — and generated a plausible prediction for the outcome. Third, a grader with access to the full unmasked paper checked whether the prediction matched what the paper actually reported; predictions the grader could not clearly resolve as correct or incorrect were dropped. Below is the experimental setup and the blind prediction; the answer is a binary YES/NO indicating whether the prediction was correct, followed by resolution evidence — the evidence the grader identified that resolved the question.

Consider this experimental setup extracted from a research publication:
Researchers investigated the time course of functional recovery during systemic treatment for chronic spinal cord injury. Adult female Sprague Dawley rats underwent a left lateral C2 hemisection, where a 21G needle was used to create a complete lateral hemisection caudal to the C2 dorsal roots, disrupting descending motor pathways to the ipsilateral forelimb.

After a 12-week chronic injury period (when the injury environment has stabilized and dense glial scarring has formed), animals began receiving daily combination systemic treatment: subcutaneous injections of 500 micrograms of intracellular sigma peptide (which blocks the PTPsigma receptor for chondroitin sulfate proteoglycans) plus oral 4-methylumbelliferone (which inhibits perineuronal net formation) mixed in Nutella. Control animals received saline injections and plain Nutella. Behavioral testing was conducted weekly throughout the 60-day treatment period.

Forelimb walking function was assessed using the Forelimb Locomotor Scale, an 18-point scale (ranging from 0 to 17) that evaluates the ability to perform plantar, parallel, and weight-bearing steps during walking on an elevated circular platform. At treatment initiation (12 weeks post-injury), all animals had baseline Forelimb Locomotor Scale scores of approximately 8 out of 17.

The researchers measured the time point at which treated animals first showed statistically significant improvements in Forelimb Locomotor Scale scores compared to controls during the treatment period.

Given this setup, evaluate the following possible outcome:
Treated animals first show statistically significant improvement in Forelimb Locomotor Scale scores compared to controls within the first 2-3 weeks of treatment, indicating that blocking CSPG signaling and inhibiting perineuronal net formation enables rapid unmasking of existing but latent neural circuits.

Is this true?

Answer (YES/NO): NO